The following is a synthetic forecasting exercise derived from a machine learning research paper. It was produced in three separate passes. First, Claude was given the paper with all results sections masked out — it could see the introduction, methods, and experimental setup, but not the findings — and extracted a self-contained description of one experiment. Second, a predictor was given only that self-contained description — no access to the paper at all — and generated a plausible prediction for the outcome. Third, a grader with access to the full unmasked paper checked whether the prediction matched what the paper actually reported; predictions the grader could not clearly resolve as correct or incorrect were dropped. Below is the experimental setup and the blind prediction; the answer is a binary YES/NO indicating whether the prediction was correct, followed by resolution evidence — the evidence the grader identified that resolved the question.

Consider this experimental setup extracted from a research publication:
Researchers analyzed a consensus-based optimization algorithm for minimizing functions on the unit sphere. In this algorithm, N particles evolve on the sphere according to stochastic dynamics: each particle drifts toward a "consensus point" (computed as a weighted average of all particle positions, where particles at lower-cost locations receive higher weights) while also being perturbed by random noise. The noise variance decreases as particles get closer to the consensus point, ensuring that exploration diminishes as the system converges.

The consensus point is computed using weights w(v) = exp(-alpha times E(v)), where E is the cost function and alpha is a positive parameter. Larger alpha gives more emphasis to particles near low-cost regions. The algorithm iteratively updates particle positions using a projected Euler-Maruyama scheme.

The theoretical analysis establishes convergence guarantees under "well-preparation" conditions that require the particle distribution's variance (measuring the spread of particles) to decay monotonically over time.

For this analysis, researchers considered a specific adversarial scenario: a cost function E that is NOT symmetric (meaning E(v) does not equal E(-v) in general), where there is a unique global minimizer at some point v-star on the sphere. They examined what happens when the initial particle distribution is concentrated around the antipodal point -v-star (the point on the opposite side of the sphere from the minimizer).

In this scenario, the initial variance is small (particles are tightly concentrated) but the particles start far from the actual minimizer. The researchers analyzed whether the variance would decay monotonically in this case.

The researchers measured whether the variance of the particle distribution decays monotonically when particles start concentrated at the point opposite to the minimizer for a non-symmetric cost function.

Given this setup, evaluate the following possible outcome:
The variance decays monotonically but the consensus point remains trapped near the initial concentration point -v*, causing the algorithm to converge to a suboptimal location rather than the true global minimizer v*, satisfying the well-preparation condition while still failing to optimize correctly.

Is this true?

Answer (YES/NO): NO